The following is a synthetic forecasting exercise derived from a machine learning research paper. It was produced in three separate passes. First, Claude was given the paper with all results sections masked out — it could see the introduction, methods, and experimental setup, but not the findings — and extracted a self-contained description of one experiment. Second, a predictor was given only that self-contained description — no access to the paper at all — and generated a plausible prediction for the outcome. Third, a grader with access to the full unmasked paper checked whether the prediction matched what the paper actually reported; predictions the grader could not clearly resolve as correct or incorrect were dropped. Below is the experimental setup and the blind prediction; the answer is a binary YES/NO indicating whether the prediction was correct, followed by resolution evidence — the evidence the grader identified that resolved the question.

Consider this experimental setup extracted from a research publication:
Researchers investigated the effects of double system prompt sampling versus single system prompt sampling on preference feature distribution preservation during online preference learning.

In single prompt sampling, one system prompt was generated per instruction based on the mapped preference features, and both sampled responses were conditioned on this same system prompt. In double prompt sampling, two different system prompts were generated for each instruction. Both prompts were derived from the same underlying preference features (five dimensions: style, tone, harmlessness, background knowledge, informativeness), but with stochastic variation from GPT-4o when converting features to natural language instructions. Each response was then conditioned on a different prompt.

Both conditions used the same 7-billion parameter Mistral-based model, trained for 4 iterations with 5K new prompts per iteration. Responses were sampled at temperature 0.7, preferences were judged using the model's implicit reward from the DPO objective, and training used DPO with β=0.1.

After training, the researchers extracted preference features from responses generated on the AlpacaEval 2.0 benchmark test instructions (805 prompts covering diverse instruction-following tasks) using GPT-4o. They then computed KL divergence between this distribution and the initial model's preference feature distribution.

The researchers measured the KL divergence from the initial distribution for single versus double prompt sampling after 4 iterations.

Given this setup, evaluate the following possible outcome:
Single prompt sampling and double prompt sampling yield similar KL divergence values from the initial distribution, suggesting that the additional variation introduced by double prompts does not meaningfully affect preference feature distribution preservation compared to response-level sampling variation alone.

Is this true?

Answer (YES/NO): NO